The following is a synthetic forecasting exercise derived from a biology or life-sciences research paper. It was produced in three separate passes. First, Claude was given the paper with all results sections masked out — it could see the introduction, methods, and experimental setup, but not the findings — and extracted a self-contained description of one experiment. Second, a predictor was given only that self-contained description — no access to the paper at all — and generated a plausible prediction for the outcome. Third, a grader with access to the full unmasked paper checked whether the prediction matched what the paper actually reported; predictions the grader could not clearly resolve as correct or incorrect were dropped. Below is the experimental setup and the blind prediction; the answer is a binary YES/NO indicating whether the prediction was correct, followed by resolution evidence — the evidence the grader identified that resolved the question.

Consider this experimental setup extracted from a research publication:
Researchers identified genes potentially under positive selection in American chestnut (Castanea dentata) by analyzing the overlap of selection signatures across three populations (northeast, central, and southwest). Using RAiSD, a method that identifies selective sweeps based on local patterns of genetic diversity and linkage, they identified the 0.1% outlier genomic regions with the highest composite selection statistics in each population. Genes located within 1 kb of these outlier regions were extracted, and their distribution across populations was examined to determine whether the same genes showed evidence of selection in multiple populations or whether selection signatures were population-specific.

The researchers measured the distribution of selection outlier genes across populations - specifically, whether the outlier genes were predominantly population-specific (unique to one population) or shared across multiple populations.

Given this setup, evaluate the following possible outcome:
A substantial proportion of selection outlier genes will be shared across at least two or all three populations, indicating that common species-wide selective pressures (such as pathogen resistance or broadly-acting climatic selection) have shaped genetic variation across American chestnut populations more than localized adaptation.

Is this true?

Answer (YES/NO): NO